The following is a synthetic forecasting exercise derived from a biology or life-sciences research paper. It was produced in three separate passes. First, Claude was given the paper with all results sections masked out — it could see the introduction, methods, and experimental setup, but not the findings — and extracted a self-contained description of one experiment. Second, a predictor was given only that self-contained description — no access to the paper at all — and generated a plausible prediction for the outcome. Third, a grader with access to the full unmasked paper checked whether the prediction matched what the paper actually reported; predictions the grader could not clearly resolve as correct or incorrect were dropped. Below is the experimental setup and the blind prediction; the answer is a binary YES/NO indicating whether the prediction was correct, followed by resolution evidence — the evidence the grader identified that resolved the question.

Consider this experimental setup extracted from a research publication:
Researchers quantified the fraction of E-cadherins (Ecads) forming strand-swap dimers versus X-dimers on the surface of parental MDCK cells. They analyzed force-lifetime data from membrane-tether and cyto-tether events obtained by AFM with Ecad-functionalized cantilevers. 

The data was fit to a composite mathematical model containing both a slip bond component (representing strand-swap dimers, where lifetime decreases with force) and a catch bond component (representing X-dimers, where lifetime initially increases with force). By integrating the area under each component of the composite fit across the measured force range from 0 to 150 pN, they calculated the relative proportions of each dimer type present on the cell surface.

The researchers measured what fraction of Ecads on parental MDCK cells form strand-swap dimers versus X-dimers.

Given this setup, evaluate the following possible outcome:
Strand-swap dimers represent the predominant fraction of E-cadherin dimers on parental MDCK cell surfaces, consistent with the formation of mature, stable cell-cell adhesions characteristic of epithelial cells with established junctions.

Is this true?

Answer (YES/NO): YES